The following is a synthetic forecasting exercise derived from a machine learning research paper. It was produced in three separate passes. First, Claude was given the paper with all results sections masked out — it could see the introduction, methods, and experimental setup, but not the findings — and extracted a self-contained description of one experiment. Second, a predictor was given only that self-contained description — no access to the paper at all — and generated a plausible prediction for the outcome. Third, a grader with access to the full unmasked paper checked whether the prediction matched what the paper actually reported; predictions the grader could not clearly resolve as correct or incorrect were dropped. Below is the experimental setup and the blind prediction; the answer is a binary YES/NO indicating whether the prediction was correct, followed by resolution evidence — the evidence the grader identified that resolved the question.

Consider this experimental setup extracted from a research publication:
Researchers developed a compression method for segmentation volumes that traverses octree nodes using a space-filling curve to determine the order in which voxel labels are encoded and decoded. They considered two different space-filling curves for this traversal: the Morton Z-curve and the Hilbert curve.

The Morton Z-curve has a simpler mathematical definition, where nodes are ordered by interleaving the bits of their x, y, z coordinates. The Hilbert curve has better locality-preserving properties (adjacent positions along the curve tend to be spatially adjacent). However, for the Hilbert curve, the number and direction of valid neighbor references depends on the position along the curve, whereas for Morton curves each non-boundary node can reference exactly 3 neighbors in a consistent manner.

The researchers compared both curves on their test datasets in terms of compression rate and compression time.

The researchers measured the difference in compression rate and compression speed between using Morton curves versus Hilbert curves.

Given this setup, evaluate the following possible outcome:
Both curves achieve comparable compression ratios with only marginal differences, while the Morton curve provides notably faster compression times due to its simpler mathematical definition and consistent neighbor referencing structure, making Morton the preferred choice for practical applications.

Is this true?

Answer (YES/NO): YES